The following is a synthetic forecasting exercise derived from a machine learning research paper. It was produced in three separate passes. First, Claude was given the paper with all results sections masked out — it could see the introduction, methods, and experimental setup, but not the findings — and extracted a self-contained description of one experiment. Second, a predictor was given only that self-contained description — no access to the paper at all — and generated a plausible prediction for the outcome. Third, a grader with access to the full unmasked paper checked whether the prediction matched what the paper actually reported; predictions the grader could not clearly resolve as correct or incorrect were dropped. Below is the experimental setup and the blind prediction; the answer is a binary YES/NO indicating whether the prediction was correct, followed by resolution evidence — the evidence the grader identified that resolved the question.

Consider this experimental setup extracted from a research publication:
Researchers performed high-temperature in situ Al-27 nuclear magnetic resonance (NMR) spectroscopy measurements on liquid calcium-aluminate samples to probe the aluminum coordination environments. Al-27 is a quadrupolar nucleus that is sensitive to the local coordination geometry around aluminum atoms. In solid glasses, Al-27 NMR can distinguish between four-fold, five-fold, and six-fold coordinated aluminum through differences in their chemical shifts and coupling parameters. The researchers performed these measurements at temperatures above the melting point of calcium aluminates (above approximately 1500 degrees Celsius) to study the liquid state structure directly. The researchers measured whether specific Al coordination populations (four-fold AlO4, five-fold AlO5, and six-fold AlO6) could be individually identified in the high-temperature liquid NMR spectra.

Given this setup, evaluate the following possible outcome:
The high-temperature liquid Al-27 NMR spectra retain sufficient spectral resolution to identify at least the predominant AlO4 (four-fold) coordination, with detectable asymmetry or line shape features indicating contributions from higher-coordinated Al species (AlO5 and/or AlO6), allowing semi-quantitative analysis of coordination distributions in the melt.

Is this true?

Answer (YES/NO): NO